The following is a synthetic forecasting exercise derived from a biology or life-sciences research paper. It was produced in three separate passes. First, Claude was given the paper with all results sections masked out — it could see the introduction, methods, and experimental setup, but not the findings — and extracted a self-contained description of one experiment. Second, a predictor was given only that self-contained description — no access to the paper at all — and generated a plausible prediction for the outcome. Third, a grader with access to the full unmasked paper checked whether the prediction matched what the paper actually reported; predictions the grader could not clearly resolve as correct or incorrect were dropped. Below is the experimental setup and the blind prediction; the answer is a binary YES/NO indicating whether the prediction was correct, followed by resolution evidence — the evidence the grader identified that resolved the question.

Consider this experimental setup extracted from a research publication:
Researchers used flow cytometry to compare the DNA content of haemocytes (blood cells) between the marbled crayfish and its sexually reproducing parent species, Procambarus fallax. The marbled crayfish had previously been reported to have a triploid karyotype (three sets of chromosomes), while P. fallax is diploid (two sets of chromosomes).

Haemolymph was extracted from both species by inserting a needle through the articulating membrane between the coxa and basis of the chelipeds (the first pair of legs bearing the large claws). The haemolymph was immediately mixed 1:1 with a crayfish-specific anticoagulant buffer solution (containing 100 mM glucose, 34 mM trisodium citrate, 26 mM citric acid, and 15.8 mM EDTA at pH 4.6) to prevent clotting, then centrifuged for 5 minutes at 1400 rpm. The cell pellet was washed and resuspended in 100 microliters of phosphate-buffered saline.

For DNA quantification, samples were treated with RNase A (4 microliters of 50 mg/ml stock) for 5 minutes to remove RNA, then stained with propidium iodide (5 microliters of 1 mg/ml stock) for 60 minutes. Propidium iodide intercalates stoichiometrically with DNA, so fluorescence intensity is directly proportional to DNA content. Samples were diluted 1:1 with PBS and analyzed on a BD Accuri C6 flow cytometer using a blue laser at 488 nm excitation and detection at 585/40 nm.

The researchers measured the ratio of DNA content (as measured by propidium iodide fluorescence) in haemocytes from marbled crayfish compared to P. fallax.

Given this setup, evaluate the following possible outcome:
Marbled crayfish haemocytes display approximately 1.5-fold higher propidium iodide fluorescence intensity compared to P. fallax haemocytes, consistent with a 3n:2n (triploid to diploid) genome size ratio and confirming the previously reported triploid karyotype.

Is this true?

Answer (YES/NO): NO